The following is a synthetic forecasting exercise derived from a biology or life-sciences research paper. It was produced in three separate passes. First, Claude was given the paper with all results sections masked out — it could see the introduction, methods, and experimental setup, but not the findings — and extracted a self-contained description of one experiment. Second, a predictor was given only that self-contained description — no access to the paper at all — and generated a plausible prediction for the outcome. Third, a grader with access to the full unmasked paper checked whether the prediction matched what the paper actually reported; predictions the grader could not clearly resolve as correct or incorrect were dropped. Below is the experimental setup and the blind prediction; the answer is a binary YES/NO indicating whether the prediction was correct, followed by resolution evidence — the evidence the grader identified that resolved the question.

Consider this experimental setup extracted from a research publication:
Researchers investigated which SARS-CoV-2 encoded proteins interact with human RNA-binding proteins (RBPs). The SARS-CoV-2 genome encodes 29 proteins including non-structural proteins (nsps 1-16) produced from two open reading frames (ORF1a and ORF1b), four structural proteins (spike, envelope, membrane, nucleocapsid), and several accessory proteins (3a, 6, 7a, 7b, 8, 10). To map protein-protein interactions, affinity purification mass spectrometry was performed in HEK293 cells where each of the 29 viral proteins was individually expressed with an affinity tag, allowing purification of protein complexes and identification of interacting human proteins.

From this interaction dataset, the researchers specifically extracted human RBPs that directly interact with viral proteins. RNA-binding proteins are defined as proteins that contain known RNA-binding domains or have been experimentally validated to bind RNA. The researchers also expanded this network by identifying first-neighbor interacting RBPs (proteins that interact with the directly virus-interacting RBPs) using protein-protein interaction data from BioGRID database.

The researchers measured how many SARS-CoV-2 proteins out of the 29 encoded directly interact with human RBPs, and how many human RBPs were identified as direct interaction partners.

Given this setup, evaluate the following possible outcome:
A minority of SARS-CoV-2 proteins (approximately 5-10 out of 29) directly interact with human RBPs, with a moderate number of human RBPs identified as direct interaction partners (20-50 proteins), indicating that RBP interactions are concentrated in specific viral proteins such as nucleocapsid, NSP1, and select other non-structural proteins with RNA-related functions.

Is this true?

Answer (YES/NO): NO